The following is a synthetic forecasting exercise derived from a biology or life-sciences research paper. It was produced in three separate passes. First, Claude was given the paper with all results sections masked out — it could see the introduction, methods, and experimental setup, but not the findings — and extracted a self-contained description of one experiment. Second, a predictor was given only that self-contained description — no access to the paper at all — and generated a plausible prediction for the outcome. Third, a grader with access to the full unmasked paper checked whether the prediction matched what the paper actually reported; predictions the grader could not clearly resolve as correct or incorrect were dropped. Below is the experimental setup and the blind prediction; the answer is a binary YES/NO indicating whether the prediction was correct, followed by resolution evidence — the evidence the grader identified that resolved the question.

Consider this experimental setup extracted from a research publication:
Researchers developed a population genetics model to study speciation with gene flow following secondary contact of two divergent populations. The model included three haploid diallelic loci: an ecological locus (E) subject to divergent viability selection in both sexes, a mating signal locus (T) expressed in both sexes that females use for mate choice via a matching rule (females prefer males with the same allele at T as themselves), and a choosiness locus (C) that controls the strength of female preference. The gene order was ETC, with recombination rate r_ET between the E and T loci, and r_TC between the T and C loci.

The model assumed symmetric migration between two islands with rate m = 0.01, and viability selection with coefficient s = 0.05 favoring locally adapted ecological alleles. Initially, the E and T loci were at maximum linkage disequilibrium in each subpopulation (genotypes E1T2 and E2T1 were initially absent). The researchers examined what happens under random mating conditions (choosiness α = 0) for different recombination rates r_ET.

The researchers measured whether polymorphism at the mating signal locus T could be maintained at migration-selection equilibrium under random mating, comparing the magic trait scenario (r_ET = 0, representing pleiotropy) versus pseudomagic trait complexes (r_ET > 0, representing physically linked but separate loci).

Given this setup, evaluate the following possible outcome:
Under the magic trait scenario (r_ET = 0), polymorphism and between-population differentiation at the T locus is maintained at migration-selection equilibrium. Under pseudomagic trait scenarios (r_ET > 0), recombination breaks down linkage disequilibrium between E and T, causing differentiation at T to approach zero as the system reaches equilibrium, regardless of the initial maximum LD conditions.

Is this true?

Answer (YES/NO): YES